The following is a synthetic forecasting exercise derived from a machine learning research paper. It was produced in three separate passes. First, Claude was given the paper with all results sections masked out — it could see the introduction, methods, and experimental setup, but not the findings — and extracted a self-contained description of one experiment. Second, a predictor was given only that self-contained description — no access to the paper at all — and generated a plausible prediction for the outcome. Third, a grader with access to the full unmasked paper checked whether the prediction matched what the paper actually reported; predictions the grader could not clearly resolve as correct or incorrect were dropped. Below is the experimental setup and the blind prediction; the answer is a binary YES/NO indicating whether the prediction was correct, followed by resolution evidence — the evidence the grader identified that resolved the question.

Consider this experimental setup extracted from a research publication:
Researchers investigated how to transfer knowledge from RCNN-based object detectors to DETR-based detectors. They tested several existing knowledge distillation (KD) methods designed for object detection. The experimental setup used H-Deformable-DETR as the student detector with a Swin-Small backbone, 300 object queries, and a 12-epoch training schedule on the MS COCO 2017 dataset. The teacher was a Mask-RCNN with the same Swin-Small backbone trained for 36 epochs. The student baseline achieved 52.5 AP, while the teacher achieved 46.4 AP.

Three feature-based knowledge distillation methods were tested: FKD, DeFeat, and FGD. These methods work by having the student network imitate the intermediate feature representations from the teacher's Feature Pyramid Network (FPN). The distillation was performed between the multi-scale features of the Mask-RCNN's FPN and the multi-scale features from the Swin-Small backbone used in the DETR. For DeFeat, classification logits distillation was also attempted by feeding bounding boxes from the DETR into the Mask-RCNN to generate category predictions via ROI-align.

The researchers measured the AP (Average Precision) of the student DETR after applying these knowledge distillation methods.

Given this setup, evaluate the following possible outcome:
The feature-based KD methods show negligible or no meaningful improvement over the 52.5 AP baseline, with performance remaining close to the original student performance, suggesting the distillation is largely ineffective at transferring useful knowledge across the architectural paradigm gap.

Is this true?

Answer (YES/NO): NO